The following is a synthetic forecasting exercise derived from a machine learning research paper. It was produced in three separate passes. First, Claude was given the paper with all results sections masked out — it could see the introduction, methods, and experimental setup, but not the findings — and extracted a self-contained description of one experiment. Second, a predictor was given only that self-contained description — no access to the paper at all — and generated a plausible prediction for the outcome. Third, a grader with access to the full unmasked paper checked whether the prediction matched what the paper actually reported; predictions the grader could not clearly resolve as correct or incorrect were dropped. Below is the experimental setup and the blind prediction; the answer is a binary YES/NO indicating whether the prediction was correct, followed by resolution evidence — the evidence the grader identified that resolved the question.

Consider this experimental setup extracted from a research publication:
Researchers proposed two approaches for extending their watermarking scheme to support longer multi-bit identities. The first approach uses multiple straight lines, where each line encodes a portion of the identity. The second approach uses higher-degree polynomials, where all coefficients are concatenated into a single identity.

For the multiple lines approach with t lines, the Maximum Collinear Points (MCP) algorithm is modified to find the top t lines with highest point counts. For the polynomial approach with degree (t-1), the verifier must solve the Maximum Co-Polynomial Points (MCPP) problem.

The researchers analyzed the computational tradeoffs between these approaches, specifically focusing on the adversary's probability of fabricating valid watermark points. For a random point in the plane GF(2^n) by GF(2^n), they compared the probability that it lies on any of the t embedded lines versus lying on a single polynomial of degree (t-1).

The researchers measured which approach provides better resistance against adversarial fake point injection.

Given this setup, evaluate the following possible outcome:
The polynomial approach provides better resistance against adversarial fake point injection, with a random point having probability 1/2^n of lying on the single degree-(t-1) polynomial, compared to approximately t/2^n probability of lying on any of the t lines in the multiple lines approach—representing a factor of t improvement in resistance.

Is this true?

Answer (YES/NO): NO